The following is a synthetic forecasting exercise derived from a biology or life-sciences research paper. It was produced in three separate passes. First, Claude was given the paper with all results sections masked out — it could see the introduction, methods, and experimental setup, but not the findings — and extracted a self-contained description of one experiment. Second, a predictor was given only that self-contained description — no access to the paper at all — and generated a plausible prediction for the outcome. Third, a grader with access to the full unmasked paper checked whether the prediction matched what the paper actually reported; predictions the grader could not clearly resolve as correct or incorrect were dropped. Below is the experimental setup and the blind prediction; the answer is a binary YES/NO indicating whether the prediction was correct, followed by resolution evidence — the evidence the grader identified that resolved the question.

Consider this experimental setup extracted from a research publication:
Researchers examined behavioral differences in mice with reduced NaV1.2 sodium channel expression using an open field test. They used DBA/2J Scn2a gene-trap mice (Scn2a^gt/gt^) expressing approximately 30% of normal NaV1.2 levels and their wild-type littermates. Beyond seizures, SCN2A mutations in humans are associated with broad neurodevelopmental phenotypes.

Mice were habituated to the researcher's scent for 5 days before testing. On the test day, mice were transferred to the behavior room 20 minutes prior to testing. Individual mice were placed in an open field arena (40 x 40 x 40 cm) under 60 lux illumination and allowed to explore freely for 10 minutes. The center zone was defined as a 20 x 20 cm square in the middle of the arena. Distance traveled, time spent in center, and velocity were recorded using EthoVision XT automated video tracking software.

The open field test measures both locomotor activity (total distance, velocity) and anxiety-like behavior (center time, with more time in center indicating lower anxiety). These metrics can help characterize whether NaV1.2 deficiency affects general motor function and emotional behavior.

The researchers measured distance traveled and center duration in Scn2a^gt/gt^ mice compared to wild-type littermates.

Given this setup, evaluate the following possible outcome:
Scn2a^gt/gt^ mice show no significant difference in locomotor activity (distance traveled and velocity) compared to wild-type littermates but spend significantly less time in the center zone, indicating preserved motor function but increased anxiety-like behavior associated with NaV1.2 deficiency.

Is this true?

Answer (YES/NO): NO